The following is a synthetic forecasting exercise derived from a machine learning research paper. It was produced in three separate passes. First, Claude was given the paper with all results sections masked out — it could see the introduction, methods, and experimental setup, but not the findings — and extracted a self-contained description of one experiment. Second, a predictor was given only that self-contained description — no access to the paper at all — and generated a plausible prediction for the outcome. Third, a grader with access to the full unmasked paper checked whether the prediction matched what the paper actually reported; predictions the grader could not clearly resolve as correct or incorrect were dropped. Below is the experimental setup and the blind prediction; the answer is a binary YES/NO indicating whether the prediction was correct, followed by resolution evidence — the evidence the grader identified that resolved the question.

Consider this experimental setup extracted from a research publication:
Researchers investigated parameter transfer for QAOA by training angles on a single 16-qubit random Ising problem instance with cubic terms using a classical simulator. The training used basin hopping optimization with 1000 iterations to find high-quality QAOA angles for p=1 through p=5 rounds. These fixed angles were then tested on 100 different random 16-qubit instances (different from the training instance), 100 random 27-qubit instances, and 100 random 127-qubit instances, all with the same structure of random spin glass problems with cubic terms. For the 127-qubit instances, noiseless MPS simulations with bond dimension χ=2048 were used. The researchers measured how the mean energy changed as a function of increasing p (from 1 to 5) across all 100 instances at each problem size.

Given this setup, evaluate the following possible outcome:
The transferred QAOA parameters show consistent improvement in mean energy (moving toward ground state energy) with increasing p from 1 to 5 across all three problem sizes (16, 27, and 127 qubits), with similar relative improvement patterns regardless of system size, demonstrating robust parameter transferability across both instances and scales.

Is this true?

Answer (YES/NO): YES